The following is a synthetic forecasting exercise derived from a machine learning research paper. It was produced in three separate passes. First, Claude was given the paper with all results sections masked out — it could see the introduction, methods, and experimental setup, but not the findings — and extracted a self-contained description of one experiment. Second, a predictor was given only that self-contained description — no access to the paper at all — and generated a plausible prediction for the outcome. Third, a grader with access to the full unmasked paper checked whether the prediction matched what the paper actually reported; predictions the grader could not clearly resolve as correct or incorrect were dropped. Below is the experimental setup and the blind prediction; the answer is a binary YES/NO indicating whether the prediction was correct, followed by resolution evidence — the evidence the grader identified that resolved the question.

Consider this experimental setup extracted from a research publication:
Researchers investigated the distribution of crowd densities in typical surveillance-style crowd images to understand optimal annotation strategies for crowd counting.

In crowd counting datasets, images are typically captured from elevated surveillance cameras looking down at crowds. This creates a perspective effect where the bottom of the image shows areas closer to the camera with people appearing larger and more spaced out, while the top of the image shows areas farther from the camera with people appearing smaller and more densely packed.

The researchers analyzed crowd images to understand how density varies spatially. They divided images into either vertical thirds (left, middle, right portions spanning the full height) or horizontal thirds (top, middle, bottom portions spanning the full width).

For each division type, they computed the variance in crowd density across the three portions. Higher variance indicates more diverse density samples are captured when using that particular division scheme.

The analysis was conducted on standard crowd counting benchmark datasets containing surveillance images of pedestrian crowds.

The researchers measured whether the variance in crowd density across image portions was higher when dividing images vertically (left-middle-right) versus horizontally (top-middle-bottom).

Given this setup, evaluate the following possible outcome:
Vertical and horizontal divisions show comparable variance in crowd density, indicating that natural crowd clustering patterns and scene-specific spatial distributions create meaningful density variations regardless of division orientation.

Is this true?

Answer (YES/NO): NO